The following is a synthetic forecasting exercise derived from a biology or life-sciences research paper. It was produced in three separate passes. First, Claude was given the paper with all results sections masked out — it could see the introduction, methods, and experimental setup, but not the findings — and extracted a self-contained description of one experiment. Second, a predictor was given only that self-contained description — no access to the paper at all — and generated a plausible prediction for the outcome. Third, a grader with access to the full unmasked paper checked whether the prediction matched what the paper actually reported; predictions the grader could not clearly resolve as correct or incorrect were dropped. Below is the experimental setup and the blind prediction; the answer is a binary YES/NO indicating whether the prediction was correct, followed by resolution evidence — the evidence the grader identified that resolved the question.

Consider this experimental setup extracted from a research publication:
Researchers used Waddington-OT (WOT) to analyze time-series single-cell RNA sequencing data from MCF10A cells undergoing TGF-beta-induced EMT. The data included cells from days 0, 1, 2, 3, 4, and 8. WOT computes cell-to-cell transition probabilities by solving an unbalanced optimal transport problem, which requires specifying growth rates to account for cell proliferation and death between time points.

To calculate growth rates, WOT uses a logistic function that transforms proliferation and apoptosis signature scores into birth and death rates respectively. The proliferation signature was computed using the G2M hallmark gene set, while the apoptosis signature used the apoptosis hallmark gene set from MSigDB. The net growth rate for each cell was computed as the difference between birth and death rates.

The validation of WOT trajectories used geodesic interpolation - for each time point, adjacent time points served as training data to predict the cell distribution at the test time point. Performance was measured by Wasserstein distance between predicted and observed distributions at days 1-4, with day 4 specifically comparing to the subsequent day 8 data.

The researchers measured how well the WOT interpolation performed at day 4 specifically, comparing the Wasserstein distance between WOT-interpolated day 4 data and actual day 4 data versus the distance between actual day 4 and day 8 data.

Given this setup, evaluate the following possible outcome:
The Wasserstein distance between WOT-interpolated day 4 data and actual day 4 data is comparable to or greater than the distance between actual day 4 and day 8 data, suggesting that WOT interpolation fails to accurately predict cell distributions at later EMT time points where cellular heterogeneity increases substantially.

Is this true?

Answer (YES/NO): YES